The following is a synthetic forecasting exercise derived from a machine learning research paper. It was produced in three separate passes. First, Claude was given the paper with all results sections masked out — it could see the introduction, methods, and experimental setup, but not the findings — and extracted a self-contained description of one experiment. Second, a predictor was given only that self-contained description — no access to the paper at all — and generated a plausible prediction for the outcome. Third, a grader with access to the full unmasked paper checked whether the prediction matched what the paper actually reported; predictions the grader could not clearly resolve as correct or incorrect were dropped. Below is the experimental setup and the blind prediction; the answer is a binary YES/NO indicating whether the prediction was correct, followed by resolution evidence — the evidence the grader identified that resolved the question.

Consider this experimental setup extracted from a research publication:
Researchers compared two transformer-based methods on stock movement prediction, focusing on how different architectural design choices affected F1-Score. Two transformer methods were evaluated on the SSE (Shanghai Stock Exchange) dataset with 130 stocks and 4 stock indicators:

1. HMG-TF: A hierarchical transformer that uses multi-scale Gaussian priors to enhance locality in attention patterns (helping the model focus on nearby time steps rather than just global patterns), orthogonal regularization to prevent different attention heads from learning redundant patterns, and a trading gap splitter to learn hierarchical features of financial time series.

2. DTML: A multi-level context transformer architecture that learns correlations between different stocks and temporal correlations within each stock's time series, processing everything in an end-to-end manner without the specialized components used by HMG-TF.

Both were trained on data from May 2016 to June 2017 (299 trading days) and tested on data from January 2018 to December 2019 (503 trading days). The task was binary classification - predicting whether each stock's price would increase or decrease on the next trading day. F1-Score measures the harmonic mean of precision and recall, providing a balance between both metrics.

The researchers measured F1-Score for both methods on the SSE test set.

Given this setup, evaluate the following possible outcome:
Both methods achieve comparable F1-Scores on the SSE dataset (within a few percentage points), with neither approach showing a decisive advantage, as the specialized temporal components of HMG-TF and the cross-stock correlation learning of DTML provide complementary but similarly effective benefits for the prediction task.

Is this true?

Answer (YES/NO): YES